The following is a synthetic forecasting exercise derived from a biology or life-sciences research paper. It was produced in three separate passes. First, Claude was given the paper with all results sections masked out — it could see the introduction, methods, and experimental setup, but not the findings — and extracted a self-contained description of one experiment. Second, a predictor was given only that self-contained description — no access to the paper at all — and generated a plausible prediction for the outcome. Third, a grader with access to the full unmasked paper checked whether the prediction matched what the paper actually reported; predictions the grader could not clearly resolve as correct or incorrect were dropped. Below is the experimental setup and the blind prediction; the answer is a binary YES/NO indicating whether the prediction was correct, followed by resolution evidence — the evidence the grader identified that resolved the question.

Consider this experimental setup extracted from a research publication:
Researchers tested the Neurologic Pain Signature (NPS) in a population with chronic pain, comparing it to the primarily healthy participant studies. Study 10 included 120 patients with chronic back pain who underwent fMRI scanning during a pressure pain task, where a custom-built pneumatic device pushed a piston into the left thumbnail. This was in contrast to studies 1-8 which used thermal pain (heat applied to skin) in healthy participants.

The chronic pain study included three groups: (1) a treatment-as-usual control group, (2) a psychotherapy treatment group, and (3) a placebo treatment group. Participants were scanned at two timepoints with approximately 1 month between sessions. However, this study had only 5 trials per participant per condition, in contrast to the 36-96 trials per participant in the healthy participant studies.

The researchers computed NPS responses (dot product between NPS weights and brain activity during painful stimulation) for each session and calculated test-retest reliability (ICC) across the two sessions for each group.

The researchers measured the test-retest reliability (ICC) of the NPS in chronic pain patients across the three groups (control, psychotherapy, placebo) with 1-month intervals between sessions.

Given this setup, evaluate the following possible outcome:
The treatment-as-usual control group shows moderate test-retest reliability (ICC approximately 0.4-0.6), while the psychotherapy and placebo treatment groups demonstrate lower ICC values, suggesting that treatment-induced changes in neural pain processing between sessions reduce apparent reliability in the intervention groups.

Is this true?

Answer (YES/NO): YES